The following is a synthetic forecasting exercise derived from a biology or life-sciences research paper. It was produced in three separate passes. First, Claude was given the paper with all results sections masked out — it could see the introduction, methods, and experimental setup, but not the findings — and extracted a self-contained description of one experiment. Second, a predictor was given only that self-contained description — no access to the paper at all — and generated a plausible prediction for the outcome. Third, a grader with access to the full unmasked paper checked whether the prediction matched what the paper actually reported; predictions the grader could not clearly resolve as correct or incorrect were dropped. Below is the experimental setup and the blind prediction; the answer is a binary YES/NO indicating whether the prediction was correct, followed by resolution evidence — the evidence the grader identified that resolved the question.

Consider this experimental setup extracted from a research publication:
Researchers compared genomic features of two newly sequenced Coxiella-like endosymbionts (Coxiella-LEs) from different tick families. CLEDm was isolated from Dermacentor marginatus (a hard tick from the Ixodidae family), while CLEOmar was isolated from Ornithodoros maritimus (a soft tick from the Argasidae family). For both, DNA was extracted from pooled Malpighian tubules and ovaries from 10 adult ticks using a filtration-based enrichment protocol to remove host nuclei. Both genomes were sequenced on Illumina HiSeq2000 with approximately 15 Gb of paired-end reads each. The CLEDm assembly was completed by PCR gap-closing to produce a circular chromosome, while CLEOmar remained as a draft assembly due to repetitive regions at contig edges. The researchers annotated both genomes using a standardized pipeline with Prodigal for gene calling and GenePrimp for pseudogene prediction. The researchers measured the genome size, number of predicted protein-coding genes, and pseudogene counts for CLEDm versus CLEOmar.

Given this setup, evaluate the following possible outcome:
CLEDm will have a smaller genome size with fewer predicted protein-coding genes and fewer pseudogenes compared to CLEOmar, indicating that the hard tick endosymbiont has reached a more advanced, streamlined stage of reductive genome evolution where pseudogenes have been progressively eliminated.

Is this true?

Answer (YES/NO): YES